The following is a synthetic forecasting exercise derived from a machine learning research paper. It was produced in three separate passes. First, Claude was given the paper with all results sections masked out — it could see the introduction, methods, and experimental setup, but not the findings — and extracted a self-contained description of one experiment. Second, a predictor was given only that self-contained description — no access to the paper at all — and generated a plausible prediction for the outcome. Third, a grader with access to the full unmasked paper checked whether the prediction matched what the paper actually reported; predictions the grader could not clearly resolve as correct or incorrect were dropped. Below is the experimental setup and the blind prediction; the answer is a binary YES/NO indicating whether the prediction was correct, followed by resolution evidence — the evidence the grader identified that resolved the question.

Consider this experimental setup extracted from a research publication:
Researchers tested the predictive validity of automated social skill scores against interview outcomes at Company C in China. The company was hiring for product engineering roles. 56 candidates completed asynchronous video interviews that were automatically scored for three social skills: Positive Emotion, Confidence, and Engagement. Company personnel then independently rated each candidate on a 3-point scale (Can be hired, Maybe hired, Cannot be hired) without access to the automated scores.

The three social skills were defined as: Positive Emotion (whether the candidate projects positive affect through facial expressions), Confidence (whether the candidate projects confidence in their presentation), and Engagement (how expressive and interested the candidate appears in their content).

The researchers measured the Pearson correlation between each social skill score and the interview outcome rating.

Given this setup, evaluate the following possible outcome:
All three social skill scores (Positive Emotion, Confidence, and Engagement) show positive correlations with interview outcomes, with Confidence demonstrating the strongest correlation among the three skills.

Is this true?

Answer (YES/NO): YES